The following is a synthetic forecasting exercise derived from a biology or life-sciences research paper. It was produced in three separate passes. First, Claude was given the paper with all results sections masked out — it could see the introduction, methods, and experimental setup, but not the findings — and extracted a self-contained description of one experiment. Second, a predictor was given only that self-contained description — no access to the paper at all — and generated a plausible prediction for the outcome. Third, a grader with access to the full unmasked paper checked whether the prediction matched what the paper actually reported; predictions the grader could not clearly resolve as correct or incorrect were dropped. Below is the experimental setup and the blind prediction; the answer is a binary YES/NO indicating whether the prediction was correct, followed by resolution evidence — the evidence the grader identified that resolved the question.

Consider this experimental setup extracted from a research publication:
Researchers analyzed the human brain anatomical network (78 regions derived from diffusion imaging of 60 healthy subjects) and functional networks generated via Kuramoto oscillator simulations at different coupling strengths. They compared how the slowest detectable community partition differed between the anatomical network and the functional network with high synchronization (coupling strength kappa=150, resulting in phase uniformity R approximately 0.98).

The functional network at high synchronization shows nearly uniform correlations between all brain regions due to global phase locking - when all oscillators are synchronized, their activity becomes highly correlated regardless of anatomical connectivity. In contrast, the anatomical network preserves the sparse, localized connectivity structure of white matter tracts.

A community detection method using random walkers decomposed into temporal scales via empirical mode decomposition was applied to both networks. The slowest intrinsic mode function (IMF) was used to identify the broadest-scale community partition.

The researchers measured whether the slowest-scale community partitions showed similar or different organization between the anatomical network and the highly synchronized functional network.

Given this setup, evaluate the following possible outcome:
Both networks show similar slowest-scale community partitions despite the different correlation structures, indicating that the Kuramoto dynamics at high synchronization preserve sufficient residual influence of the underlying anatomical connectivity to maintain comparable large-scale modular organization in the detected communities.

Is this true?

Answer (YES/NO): NO